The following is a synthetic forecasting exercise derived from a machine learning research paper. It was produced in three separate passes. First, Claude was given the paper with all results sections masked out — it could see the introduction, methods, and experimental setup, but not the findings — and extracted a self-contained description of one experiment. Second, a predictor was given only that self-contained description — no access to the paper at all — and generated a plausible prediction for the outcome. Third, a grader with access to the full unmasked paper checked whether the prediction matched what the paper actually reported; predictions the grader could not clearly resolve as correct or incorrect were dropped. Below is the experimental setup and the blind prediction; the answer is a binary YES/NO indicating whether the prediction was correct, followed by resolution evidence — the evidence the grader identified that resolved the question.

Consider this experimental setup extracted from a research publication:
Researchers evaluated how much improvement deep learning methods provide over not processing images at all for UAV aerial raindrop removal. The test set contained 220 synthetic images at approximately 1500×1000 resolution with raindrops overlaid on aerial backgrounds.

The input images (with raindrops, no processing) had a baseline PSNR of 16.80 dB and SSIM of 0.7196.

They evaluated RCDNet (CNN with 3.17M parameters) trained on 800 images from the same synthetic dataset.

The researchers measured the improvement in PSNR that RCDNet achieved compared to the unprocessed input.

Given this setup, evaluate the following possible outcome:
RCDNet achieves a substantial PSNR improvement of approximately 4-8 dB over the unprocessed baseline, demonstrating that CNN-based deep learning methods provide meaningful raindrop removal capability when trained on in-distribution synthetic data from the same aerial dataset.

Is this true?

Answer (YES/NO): YES